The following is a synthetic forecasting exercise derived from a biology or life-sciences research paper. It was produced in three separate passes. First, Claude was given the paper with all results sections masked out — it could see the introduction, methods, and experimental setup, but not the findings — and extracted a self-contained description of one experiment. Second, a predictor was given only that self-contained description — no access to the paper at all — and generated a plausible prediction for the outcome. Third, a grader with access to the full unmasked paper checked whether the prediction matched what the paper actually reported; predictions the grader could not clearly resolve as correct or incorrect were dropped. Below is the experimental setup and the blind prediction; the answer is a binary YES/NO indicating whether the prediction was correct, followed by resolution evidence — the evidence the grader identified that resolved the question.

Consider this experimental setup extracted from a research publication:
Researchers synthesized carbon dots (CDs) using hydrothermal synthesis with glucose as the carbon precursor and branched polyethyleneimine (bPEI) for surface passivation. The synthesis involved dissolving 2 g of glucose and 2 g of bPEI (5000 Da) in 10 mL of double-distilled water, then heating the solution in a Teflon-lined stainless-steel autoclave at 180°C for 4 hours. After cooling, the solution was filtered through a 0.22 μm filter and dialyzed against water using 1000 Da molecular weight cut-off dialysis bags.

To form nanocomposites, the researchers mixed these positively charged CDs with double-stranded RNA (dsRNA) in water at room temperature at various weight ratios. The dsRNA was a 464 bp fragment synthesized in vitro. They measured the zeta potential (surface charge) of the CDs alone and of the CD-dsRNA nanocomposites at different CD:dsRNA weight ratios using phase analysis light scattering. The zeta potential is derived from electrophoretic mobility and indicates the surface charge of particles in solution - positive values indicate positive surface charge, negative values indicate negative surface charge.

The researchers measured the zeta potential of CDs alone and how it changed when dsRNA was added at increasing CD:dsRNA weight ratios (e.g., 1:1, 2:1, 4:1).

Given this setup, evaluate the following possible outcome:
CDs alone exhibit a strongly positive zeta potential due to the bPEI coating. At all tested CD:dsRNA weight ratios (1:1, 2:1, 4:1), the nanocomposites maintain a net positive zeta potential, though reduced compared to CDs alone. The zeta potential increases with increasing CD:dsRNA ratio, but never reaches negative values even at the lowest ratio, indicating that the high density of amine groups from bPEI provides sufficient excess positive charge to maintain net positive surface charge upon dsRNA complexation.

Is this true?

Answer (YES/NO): NO